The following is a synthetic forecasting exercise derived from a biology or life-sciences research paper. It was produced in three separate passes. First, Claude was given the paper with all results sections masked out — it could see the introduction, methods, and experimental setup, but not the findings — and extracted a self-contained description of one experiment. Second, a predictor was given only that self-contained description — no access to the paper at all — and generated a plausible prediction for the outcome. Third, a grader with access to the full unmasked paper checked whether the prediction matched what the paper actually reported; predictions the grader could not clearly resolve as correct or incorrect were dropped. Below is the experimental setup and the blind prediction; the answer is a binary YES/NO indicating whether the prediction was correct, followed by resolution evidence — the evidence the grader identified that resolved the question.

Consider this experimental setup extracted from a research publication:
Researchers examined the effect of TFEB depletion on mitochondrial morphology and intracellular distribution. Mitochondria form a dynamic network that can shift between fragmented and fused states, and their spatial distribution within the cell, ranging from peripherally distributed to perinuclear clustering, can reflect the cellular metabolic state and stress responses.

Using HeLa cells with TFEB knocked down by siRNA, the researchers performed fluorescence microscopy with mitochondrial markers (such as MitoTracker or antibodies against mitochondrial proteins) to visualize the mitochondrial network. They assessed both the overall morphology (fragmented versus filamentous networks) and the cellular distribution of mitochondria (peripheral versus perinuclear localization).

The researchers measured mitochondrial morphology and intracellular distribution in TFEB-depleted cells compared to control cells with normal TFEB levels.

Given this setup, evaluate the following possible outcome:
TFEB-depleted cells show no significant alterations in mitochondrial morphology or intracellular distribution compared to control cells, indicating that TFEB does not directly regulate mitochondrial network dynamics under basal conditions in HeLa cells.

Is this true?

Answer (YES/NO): NO